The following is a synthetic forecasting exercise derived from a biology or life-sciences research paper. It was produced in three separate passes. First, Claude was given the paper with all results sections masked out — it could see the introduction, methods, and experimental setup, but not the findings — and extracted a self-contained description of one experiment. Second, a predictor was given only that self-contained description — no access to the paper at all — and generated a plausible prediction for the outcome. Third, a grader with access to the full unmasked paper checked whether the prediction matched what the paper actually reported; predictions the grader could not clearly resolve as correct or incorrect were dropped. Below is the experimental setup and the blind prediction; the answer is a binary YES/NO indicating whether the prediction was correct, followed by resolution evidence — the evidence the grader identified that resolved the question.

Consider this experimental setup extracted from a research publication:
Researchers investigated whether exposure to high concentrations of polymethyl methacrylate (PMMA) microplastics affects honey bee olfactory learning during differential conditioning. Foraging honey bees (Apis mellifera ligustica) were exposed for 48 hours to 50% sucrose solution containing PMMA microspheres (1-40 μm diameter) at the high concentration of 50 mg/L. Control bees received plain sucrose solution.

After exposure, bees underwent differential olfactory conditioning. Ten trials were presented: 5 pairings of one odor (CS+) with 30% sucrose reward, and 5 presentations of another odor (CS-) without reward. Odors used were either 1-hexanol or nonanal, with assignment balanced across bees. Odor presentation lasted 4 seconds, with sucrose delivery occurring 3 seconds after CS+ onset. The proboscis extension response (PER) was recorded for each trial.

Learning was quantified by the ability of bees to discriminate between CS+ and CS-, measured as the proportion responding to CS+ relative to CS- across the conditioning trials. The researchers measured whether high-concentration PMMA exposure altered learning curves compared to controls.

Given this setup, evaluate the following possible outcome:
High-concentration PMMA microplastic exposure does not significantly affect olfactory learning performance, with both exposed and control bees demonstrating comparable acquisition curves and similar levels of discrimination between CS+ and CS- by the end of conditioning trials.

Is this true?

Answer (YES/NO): NO